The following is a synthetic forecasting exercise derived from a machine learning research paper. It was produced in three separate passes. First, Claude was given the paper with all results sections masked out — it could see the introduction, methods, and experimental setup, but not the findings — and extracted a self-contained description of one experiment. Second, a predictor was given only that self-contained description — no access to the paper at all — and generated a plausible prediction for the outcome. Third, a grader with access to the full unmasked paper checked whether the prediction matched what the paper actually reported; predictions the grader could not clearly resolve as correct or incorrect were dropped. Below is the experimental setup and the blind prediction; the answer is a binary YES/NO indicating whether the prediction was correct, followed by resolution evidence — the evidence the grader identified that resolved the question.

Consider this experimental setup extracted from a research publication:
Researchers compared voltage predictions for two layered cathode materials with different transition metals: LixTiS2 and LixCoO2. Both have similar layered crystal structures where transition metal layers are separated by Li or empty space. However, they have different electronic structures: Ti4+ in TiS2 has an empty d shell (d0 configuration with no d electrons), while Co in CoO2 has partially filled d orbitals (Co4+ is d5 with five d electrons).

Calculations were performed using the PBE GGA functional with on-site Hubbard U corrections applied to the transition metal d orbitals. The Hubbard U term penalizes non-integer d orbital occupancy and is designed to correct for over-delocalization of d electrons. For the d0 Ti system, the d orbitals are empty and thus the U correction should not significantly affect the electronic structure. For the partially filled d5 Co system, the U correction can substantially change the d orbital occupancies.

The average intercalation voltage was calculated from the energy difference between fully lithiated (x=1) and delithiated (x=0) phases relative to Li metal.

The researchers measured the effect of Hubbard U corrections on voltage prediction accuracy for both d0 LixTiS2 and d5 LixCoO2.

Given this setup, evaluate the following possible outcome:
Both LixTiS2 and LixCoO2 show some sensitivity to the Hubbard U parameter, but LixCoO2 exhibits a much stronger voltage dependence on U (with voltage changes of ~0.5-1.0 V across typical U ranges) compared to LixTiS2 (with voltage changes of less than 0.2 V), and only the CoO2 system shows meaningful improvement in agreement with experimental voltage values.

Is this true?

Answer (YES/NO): NO